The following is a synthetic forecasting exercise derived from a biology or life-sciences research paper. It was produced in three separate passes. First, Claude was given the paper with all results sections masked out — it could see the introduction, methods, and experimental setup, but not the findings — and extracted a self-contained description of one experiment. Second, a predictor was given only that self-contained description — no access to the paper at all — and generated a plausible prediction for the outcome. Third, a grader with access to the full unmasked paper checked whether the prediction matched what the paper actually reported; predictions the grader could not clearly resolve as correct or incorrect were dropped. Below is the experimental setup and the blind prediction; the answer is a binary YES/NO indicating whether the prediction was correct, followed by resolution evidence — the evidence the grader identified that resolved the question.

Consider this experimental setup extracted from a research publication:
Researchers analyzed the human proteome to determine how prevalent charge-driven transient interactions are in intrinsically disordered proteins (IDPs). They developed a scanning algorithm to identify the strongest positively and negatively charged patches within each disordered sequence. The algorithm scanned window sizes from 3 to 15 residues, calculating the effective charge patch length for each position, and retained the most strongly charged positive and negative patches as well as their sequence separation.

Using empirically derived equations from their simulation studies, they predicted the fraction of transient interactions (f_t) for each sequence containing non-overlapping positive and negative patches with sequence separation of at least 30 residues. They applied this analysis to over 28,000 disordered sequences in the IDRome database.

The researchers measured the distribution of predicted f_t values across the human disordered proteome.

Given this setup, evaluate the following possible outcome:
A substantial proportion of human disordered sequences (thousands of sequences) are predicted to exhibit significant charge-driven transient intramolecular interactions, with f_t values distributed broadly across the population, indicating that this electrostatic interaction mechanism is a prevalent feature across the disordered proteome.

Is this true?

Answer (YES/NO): NO